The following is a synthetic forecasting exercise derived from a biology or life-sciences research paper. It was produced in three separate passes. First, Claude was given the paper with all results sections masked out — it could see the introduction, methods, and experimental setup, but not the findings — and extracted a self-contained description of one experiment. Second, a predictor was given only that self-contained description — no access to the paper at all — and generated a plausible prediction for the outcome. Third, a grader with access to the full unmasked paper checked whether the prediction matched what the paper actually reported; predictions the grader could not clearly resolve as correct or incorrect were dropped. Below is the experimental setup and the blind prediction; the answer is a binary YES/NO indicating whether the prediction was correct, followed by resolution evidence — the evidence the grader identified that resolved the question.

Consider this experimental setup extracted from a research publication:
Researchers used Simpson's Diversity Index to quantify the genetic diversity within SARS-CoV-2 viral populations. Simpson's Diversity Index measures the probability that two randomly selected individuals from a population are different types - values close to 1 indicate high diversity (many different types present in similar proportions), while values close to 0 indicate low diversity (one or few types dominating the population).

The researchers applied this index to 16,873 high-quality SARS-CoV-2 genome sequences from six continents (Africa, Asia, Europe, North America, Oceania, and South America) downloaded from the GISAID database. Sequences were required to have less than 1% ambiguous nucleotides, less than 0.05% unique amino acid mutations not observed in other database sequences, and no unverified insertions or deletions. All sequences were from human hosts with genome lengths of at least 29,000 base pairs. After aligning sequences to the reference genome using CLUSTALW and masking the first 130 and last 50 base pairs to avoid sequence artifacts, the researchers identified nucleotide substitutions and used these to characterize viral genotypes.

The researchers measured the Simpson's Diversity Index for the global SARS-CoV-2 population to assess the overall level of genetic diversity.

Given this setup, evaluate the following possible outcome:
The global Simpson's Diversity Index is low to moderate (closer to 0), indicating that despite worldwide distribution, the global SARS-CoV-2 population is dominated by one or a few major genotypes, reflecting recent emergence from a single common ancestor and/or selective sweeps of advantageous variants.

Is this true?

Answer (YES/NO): NO